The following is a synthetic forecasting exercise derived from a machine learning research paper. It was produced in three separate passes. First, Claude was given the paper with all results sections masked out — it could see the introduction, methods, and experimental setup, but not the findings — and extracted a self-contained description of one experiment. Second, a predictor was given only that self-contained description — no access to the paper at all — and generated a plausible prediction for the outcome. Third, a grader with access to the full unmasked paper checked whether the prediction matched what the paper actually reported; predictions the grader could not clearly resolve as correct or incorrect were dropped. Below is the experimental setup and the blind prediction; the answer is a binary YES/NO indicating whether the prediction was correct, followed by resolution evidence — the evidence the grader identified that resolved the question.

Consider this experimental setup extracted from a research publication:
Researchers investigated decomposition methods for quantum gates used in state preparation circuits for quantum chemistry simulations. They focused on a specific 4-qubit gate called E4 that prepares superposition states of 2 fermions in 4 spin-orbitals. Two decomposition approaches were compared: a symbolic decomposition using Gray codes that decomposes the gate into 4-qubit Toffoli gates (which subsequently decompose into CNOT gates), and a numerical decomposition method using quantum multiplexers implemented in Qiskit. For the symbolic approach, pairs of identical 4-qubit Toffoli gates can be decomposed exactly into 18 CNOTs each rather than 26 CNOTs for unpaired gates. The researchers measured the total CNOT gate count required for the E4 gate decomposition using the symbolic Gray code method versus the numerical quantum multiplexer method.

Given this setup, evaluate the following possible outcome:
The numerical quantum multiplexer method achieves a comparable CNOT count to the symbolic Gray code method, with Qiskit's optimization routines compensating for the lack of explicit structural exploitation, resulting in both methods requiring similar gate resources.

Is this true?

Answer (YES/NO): NO